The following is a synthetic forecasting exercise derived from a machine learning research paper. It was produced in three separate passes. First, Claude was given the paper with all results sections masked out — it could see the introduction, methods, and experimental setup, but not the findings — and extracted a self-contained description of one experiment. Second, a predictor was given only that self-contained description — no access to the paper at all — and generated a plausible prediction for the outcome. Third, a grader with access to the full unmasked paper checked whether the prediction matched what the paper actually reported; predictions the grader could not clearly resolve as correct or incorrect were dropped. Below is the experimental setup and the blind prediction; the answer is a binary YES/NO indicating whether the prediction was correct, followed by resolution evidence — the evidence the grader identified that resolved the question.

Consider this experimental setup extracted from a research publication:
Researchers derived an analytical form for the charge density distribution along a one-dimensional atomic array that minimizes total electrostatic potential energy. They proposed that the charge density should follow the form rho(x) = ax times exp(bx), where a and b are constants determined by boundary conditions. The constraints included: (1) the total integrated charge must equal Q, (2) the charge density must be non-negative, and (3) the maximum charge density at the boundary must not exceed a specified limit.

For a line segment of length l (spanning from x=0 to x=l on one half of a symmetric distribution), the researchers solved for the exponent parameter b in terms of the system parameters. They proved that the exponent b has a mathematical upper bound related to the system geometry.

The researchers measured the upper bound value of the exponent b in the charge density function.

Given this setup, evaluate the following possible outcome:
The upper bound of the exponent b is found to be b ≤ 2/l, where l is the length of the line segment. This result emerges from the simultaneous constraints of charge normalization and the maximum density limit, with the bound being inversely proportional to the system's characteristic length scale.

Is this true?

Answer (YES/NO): NO